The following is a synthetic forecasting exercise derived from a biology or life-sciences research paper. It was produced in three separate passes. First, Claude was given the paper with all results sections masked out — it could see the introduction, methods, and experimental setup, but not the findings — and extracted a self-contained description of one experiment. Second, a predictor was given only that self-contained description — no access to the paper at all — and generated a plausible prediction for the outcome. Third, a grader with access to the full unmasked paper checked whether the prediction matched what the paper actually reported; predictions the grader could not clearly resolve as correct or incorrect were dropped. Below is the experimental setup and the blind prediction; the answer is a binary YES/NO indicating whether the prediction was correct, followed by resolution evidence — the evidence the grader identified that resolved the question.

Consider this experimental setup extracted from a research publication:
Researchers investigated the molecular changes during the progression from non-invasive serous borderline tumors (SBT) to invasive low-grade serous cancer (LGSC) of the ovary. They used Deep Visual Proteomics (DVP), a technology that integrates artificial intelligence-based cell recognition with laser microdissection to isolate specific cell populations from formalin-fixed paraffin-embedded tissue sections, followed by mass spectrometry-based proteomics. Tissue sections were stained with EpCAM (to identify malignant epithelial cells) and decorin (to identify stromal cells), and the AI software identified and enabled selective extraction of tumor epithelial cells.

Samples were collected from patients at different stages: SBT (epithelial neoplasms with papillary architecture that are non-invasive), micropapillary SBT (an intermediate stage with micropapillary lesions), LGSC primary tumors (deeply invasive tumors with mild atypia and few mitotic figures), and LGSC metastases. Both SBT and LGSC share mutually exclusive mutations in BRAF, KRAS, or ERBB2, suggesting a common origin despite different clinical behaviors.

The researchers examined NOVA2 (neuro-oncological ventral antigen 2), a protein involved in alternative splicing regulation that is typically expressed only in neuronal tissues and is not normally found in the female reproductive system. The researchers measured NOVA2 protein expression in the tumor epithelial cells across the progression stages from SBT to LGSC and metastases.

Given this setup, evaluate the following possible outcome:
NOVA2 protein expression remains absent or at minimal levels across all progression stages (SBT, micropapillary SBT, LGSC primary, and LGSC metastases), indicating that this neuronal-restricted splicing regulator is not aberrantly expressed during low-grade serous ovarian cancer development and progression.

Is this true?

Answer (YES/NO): NO